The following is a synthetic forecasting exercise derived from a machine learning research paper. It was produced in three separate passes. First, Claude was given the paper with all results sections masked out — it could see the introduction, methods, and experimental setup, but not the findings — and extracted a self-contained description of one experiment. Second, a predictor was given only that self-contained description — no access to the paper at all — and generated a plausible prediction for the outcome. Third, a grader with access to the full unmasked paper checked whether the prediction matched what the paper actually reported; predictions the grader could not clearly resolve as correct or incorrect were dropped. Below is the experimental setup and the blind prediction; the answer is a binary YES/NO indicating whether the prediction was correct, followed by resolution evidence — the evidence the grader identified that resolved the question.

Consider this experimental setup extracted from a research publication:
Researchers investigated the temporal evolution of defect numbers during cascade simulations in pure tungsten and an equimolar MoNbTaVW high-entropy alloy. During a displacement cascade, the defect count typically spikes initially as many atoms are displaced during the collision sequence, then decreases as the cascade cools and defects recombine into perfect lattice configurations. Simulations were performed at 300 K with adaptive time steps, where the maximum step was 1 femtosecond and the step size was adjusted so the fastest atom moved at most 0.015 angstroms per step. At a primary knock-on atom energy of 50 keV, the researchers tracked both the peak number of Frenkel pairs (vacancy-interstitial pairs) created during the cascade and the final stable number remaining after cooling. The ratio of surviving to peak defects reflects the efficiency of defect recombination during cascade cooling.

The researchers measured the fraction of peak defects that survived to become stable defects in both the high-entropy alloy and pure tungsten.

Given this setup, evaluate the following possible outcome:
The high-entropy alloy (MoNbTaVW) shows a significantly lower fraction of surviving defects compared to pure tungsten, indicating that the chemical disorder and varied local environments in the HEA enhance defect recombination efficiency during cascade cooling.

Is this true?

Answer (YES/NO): NO